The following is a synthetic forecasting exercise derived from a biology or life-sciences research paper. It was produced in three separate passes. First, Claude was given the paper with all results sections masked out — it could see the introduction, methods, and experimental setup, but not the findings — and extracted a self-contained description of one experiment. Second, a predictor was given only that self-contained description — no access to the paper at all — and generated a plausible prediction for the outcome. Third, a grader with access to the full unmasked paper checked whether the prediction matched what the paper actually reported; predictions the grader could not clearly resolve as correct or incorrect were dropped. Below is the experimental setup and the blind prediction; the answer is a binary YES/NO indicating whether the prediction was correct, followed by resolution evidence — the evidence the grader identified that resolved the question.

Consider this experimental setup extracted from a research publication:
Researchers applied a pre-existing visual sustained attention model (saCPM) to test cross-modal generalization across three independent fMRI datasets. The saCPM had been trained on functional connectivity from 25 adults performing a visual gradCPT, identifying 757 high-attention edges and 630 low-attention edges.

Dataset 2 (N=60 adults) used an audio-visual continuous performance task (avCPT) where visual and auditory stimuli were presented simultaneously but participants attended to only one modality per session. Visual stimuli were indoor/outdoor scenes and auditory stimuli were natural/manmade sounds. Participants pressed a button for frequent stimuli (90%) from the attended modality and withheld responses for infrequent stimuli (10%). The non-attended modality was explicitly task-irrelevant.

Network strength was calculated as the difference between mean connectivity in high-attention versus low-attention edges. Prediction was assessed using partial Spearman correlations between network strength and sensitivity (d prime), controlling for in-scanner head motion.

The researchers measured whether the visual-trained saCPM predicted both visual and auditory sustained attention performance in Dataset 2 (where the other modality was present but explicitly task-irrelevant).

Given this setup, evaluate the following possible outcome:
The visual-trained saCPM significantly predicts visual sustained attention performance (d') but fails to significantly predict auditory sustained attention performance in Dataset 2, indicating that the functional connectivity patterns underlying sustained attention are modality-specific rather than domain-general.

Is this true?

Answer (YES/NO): NO